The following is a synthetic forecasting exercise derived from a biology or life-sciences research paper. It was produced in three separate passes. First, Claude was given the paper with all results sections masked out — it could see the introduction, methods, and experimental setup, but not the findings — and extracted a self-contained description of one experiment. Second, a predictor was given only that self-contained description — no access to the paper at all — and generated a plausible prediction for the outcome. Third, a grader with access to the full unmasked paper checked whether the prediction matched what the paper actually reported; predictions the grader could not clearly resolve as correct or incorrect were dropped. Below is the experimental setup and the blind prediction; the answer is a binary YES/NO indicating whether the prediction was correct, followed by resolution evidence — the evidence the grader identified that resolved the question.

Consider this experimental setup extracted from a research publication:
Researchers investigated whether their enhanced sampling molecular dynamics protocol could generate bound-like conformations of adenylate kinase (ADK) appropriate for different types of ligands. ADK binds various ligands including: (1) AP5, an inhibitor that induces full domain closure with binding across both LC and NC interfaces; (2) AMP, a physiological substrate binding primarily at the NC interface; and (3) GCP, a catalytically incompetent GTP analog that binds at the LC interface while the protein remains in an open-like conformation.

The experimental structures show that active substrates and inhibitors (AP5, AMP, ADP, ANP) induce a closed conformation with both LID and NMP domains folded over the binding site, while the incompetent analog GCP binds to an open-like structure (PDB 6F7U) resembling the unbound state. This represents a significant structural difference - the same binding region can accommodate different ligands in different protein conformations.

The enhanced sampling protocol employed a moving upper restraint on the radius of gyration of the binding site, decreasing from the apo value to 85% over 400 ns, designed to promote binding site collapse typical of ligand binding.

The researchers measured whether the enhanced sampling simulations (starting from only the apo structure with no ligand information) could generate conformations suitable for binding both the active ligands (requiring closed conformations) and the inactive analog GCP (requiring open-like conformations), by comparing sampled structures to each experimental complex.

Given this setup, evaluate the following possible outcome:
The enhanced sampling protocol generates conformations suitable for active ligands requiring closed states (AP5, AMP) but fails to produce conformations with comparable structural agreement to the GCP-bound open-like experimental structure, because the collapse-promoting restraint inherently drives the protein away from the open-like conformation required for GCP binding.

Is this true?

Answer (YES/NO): NO